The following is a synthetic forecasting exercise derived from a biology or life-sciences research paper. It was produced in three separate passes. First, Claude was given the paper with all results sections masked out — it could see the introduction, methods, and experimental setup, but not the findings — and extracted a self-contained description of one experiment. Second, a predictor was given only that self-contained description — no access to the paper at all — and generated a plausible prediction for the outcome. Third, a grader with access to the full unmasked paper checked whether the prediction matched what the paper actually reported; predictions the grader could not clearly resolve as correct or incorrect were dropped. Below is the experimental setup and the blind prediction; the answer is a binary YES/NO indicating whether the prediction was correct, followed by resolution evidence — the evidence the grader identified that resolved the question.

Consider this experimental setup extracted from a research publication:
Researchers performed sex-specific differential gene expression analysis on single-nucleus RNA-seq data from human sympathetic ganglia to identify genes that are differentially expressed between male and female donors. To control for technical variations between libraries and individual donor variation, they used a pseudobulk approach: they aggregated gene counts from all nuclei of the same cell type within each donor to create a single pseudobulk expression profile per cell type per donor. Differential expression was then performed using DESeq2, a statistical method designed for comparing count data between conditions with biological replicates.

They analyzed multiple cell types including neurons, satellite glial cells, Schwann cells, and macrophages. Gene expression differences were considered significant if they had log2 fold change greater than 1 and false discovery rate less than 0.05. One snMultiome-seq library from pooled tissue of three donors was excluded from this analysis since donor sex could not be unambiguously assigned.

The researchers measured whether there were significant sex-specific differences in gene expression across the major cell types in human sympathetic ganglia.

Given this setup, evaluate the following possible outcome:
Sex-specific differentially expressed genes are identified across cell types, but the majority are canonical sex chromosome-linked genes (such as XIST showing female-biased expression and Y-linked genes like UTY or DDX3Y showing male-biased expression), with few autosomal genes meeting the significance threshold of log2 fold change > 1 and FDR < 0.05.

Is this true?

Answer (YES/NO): YES